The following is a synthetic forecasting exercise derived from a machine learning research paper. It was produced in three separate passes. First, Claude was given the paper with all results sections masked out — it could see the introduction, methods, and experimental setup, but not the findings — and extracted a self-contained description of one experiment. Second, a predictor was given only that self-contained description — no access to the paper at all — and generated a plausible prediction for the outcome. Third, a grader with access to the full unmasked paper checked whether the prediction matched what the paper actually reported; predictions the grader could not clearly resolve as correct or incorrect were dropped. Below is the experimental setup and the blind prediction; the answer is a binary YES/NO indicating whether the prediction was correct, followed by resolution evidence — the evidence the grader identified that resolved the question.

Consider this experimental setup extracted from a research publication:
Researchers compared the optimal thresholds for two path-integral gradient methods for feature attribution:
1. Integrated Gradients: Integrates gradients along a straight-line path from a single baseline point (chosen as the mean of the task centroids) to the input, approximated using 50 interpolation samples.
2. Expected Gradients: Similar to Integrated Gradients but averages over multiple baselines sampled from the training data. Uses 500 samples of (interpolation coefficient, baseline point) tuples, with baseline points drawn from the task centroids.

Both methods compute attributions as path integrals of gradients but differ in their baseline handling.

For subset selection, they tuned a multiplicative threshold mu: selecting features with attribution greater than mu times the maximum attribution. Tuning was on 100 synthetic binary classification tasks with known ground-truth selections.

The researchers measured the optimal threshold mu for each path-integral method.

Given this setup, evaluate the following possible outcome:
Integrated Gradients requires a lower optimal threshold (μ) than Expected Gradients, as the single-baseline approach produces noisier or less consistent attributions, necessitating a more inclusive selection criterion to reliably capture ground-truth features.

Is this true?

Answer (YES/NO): YES